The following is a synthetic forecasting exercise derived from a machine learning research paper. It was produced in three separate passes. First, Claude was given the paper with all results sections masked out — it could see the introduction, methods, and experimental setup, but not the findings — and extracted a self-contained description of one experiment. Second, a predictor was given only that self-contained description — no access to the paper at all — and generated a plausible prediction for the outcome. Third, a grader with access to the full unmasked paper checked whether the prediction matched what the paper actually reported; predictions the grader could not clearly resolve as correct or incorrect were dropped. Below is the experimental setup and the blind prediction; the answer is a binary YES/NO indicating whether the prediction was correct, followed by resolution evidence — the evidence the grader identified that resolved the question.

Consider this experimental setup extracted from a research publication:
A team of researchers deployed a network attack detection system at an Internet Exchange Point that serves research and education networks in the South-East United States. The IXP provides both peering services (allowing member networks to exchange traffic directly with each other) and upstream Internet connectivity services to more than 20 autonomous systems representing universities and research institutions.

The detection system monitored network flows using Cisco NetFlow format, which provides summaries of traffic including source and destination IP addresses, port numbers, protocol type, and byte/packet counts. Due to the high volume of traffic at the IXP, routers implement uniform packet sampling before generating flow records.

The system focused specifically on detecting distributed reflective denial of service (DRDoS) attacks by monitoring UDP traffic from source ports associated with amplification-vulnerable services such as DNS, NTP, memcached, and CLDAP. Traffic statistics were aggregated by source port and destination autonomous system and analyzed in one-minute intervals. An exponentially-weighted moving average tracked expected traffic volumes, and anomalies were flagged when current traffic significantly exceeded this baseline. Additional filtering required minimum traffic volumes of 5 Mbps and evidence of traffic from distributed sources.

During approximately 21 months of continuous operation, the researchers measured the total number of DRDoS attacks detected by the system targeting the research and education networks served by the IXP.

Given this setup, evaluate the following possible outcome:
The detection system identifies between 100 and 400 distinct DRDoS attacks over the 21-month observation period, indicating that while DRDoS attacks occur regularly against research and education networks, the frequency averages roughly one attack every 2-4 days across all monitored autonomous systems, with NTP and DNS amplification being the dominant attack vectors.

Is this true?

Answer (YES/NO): NO